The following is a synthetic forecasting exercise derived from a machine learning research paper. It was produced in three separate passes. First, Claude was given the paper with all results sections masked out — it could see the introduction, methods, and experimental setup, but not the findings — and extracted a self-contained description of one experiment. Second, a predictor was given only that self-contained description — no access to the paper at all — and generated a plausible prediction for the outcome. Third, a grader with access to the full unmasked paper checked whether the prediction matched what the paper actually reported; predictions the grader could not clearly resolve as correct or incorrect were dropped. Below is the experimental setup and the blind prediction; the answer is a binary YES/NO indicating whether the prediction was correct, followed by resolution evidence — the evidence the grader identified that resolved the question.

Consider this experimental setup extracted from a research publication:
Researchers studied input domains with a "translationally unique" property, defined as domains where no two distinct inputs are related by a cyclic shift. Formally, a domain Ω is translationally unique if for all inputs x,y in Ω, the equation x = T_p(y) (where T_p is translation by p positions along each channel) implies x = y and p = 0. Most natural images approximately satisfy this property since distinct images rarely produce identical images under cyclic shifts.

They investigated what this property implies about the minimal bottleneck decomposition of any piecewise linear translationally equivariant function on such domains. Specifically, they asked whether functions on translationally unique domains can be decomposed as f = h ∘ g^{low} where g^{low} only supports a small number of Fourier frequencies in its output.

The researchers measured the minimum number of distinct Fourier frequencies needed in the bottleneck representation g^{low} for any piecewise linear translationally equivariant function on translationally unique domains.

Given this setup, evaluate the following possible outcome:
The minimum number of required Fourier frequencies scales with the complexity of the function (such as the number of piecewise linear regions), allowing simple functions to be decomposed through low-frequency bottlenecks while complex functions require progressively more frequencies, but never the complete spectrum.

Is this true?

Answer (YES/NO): NO